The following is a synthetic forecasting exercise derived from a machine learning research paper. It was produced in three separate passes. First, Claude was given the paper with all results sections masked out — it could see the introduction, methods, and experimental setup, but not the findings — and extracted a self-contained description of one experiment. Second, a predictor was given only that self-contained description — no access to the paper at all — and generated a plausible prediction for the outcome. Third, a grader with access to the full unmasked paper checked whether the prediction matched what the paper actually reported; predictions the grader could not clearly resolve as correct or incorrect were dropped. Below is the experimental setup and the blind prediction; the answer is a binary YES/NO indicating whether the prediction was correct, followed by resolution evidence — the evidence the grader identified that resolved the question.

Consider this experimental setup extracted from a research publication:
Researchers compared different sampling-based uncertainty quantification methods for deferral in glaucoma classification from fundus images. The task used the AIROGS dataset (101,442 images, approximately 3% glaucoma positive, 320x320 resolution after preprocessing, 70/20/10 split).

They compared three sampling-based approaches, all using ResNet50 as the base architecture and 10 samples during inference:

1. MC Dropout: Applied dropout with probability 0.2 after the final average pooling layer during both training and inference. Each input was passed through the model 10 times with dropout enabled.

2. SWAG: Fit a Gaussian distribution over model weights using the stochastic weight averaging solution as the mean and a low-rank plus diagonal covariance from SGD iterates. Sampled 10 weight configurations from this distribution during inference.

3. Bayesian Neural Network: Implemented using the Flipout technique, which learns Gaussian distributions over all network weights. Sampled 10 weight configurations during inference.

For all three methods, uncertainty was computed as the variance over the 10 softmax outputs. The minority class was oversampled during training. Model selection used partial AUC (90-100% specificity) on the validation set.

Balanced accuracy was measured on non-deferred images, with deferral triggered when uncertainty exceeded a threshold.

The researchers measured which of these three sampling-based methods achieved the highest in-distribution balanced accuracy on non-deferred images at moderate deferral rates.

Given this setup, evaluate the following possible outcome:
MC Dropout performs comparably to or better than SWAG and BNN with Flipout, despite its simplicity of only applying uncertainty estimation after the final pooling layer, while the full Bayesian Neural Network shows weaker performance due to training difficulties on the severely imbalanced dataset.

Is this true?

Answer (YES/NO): NO